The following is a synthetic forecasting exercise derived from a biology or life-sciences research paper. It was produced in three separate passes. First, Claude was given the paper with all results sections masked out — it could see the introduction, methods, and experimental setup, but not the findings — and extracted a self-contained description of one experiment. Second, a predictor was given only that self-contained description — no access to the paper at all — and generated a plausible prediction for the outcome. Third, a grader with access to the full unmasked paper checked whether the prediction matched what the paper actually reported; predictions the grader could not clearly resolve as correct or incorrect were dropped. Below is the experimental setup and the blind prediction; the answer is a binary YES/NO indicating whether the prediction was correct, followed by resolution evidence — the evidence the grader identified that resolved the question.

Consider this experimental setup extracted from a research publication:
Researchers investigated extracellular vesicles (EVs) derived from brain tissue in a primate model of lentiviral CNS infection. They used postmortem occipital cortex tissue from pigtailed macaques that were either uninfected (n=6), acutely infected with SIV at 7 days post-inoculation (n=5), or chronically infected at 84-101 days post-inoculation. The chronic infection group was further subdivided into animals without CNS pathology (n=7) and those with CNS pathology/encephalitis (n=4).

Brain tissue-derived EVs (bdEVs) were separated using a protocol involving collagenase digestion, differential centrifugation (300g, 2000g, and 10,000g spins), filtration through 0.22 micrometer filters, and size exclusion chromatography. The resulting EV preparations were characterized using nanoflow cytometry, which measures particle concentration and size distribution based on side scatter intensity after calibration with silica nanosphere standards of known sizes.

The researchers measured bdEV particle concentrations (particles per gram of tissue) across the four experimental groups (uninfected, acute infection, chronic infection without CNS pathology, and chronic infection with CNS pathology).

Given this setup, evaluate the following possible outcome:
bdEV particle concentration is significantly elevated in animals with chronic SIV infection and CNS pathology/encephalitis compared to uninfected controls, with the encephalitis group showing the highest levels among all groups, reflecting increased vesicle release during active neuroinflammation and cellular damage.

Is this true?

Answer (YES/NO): NO